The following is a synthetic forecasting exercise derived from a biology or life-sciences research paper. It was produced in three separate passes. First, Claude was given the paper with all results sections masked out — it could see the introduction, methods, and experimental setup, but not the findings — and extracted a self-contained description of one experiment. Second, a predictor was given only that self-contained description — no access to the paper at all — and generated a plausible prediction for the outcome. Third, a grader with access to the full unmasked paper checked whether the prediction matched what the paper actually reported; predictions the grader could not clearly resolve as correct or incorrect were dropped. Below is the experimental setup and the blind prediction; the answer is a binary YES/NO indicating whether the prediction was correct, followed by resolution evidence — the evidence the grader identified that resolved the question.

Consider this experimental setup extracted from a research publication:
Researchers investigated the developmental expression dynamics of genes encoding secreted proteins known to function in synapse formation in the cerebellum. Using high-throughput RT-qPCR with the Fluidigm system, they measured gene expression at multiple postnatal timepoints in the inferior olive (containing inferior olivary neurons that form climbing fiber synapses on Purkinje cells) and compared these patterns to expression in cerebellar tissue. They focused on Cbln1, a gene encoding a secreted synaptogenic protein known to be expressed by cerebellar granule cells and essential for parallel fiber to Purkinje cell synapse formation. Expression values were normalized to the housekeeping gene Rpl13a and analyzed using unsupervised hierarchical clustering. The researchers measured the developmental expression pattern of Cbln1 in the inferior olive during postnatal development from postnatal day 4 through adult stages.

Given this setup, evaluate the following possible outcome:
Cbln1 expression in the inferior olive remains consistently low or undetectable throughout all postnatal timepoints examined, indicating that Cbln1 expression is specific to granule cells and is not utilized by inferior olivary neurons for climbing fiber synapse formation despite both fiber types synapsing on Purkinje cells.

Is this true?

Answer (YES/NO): NO